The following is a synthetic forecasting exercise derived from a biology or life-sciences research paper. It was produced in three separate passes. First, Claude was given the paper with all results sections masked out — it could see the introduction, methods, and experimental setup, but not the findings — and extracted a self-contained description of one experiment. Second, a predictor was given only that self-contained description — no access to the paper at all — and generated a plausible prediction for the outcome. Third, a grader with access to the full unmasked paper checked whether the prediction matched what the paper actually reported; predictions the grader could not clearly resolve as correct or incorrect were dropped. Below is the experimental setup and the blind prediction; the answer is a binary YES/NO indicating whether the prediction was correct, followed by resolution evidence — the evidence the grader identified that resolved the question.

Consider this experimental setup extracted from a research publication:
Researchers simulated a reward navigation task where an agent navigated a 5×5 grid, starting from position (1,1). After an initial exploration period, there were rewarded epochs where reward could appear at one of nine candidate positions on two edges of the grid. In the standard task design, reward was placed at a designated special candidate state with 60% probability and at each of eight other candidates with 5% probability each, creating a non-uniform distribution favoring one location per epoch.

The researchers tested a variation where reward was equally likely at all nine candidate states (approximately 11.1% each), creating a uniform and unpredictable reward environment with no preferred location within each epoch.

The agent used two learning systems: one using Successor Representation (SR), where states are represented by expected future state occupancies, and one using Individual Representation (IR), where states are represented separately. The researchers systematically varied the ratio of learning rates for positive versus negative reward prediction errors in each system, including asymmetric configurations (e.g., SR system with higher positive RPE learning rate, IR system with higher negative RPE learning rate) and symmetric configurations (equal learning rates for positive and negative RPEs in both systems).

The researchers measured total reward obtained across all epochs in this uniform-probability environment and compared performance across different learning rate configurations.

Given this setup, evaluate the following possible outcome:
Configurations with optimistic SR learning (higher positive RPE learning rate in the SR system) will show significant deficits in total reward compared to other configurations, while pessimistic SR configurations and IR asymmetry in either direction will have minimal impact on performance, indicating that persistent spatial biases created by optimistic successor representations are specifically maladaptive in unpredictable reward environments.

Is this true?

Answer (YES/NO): NO